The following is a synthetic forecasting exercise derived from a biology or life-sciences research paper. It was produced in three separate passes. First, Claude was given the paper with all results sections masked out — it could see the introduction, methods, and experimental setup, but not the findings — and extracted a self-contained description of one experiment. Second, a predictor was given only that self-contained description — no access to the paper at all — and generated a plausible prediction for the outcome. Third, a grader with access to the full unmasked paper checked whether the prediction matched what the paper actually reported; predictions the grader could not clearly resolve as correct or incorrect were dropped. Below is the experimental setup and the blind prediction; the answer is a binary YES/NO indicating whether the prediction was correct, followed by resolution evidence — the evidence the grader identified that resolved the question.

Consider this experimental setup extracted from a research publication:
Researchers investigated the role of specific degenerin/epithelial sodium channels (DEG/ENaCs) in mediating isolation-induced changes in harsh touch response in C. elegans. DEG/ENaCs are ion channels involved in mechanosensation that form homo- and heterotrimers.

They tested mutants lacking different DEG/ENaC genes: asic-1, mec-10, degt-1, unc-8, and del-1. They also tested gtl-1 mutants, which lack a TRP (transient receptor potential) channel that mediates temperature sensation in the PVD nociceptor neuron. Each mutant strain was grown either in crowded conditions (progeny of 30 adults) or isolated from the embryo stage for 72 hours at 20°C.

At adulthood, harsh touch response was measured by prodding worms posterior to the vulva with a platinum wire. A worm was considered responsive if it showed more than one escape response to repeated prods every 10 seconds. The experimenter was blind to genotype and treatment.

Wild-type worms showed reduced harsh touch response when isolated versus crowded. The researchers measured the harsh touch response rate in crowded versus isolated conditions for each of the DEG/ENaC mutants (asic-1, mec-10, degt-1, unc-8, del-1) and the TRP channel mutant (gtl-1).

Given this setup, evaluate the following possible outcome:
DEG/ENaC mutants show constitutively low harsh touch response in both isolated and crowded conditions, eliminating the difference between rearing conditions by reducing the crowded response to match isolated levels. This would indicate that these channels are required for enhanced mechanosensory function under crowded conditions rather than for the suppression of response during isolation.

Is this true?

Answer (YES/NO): NO